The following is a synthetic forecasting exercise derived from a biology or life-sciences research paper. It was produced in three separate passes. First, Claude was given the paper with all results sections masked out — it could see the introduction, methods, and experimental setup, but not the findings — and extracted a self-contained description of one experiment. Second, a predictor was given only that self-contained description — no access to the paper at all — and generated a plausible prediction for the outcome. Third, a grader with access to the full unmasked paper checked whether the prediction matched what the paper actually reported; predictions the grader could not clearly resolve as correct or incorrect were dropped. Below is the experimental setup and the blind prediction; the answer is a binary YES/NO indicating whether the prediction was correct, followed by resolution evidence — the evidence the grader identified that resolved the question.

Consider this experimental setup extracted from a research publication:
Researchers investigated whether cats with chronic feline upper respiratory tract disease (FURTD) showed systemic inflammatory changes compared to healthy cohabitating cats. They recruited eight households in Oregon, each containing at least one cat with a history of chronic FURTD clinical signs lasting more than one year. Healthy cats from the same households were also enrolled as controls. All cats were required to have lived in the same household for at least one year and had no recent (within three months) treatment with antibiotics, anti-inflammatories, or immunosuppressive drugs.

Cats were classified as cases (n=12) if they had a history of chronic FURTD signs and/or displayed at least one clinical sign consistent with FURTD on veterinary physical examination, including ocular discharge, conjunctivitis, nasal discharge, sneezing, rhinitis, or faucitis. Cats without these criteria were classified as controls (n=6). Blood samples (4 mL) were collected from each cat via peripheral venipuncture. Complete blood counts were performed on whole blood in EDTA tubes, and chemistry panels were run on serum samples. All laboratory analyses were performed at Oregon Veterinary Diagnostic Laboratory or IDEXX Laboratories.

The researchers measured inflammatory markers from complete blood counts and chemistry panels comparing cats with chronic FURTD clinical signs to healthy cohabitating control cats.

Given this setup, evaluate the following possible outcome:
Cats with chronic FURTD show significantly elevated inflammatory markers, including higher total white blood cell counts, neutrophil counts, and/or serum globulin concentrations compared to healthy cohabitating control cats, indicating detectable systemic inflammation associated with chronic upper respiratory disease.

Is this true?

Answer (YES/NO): NO